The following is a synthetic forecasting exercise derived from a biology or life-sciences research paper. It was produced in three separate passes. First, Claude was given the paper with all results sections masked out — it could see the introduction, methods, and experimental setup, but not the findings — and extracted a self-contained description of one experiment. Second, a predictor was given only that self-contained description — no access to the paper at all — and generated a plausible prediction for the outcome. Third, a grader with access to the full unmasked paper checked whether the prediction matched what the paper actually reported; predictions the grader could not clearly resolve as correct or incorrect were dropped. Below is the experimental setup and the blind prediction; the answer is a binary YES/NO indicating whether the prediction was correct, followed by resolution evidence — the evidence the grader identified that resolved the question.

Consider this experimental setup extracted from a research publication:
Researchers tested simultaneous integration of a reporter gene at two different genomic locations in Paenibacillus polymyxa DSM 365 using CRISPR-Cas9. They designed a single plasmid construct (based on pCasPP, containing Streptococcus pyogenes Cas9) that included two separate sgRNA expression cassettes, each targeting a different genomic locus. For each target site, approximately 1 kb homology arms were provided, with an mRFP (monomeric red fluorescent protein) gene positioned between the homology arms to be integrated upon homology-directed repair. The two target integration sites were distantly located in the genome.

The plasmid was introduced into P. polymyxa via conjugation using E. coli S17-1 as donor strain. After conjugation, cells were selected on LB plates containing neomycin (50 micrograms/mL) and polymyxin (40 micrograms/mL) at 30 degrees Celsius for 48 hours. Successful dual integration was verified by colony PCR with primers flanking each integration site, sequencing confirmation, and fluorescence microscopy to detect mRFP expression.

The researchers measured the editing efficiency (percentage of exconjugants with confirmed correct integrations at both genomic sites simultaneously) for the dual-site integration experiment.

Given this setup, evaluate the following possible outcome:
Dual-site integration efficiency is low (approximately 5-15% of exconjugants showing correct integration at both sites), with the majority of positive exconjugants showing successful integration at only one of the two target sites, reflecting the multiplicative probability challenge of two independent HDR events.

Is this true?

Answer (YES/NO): NO